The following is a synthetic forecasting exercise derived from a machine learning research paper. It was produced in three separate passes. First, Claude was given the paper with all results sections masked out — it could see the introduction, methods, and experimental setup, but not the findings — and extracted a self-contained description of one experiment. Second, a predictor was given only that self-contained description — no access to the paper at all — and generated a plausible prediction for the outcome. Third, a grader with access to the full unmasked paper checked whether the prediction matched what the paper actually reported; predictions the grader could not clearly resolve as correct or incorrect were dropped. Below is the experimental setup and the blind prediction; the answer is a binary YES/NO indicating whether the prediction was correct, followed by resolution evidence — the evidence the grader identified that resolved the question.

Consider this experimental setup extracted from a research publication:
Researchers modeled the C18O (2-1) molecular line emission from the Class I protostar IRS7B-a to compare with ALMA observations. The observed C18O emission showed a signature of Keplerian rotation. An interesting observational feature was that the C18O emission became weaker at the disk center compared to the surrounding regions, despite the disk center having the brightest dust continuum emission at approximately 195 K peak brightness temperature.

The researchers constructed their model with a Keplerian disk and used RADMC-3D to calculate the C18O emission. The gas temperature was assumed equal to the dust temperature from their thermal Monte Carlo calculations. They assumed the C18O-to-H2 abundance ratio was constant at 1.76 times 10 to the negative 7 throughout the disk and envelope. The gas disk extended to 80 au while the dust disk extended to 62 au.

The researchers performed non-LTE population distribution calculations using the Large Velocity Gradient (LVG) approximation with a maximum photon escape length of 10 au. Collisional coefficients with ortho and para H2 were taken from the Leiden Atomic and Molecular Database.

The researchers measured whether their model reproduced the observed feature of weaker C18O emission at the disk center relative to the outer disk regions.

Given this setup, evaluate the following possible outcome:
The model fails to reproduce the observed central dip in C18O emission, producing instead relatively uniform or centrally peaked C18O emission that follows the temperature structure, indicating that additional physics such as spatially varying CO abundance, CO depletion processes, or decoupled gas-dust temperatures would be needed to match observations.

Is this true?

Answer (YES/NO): NO